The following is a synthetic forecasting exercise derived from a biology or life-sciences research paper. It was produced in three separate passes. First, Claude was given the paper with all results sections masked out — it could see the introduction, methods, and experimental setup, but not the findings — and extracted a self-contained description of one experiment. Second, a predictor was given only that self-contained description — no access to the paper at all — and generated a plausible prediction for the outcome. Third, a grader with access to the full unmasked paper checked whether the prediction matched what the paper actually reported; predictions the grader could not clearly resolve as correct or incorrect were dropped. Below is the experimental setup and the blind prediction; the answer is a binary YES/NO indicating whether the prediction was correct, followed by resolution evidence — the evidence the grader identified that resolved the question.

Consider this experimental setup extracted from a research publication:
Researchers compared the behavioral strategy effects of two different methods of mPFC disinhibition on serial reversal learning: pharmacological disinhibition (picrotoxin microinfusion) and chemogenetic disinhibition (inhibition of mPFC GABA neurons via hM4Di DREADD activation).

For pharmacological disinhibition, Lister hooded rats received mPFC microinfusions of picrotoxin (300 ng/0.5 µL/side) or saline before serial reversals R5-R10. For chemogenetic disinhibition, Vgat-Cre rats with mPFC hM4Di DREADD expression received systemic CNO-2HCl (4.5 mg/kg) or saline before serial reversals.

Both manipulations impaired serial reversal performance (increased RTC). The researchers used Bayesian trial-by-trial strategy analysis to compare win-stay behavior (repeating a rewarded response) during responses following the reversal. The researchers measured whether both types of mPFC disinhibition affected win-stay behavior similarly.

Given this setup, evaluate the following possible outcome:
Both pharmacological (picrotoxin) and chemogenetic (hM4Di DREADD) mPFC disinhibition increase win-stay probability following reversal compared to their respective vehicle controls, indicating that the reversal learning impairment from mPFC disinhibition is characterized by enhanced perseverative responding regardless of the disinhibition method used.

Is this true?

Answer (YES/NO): NO